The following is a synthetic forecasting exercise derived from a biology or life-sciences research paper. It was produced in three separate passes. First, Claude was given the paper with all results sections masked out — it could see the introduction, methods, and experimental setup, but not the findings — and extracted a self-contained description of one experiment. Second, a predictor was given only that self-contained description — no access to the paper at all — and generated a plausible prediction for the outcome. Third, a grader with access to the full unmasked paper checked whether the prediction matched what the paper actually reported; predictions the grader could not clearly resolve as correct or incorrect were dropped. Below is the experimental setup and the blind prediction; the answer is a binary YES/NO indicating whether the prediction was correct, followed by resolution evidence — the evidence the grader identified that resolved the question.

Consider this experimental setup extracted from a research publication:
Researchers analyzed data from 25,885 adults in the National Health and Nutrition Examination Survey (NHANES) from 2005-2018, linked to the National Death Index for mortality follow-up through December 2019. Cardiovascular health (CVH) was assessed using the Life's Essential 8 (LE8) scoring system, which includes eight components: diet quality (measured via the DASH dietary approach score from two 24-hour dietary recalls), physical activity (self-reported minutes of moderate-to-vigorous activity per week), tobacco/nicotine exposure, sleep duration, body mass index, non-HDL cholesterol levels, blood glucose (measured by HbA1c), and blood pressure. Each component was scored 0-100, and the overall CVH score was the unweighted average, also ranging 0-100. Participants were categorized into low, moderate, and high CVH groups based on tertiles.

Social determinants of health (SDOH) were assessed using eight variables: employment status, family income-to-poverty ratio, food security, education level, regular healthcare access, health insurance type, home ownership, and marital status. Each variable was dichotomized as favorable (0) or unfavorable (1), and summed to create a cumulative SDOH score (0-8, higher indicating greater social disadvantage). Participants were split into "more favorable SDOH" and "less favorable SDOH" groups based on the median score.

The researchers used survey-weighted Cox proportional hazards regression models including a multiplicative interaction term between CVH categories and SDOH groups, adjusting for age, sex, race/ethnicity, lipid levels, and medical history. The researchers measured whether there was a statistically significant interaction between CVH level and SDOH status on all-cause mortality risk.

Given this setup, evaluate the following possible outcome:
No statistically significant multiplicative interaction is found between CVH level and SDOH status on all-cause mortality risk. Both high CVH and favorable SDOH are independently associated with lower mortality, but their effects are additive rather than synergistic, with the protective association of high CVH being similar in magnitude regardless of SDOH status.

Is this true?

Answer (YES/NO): NO